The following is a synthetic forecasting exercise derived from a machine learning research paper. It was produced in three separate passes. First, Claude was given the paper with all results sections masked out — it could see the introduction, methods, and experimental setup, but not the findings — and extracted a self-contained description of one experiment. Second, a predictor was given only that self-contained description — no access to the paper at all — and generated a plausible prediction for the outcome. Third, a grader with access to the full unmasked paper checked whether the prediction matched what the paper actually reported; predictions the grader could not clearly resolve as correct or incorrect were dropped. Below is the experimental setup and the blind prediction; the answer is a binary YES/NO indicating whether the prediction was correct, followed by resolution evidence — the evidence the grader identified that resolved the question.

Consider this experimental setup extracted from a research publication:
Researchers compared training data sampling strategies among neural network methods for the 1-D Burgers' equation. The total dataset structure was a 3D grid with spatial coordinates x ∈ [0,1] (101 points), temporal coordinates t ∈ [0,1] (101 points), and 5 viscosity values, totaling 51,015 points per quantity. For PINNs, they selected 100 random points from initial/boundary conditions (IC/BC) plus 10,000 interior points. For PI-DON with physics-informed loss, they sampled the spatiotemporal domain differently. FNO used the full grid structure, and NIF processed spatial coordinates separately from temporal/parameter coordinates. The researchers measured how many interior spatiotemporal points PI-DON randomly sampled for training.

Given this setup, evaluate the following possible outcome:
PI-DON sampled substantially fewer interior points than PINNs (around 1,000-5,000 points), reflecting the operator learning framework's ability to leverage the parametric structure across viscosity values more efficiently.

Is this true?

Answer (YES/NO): YES